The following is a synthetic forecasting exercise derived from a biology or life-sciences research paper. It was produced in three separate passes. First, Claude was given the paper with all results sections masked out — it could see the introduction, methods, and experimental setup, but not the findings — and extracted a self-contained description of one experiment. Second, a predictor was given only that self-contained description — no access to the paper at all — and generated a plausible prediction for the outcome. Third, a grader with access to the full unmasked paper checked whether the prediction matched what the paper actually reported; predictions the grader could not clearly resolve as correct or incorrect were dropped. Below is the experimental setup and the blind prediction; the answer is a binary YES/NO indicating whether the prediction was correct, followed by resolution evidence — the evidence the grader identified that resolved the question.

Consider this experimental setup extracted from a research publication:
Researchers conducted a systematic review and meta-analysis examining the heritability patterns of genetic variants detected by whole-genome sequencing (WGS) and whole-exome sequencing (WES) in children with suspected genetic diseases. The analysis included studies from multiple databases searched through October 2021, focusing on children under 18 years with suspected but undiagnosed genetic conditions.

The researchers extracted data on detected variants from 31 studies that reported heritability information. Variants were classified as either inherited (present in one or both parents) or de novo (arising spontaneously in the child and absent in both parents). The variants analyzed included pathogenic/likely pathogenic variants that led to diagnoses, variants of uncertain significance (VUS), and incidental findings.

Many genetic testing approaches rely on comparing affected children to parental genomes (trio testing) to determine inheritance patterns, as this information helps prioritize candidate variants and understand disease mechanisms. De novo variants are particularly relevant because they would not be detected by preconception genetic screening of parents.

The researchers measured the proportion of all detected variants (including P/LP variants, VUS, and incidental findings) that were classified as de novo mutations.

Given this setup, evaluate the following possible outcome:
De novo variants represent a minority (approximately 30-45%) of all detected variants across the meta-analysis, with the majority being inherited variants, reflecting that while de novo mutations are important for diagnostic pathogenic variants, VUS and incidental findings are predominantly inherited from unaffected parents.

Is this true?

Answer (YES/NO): YES